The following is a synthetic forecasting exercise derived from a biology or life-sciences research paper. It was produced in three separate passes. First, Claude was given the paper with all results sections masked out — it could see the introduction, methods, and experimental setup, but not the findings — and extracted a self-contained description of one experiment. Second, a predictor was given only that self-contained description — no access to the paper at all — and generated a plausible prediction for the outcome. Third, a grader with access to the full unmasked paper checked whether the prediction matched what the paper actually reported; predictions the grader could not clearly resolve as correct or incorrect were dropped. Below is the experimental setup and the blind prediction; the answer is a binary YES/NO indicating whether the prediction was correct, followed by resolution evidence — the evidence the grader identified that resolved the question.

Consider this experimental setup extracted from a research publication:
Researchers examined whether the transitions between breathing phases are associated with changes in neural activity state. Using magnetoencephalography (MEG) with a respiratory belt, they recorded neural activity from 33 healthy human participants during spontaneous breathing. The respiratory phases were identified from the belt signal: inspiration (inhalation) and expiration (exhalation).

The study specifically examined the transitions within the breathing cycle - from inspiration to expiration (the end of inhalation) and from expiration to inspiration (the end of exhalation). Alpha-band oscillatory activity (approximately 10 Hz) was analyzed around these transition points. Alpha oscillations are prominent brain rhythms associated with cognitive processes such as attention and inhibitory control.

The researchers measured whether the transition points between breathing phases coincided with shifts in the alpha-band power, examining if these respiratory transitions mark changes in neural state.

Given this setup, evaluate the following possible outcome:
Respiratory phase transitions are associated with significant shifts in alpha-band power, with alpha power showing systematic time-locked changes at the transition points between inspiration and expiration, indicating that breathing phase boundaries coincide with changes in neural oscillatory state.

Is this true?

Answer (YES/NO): YES